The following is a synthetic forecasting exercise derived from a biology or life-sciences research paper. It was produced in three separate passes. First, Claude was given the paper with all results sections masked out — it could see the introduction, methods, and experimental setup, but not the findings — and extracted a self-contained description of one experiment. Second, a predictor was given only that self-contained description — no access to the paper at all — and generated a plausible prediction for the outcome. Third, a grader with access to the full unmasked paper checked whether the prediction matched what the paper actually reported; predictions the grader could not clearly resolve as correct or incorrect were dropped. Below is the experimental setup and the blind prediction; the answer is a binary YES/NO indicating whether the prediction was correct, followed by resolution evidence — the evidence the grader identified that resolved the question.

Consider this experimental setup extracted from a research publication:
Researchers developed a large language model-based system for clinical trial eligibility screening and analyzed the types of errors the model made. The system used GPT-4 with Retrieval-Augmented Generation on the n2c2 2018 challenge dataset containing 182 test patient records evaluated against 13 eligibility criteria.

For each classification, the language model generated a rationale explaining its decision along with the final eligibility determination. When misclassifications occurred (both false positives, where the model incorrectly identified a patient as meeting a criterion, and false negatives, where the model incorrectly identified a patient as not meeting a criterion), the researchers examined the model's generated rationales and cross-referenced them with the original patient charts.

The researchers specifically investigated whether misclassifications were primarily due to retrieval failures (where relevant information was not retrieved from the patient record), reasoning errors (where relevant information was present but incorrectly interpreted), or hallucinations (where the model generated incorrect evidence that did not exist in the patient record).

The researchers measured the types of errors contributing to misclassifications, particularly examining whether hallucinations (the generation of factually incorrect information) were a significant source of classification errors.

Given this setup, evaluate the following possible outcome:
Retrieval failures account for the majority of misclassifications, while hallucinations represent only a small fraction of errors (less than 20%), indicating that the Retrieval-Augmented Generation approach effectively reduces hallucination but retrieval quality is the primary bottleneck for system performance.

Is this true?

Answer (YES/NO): NO